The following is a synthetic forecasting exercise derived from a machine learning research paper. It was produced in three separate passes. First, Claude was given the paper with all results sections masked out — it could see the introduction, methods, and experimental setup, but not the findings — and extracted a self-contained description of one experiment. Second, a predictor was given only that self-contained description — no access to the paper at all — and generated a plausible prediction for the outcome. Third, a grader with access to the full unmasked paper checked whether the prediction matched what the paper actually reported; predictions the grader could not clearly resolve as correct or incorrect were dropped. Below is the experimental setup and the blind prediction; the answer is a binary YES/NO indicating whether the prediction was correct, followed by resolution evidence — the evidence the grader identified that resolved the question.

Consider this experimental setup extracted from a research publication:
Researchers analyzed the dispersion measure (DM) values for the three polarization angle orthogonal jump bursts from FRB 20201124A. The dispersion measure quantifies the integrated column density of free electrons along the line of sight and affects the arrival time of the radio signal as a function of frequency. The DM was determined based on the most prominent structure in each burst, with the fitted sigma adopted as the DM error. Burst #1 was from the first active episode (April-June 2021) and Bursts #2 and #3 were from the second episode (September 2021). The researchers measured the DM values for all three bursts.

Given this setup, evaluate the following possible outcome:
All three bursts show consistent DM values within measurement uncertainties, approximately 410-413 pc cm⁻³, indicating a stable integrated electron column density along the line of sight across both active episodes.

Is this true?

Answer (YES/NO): NO